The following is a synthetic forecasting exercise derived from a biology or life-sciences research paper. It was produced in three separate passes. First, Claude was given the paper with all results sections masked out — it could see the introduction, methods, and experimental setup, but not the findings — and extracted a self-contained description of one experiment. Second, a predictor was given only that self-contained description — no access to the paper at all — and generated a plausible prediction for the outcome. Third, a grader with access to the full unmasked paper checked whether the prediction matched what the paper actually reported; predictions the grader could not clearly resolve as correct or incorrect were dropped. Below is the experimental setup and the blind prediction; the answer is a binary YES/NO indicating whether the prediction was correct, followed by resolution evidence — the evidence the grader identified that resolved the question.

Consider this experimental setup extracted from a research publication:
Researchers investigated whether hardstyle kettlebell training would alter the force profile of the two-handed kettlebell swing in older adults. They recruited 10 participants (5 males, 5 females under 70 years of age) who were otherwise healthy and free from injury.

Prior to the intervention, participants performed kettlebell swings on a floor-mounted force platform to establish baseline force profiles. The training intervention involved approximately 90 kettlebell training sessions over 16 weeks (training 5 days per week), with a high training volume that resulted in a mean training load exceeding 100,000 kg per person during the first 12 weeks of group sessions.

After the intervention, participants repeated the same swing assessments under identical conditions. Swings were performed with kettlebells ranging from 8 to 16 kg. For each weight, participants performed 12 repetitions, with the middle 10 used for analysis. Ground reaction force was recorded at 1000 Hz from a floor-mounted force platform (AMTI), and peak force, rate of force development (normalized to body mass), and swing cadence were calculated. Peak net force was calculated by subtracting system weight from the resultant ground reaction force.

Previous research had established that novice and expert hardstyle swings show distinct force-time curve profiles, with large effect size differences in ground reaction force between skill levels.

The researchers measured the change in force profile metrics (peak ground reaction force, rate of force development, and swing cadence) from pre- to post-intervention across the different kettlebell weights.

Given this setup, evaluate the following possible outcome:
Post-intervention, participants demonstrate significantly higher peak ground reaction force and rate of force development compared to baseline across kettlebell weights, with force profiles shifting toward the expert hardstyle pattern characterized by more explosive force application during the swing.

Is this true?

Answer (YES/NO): NO